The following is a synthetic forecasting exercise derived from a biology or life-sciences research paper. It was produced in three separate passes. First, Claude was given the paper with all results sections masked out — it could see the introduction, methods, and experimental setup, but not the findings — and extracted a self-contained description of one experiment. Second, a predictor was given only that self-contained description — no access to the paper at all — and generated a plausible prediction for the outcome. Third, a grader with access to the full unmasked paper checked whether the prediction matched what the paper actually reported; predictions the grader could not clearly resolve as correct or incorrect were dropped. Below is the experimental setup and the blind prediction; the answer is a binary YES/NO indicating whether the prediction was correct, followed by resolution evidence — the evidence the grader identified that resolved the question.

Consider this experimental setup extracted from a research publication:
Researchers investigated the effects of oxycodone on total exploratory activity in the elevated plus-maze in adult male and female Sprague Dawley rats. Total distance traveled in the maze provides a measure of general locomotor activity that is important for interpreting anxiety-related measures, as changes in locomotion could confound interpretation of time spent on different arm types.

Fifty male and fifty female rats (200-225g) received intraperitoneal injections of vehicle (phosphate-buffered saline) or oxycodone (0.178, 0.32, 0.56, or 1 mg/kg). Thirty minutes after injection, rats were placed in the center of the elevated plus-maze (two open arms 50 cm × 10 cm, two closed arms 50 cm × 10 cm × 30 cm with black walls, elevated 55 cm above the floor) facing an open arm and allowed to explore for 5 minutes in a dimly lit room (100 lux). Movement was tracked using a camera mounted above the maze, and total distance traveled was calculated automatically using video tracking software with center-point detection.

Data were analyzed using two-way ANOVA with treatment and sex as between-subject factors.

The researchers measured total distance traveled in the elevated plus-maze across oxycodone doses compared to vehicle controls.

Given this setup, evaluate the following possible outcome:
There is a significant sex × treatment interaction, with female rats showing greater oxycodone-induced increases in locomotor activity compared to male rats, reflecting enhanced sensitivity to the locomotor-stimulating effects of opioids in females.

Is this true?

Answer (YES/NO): NO